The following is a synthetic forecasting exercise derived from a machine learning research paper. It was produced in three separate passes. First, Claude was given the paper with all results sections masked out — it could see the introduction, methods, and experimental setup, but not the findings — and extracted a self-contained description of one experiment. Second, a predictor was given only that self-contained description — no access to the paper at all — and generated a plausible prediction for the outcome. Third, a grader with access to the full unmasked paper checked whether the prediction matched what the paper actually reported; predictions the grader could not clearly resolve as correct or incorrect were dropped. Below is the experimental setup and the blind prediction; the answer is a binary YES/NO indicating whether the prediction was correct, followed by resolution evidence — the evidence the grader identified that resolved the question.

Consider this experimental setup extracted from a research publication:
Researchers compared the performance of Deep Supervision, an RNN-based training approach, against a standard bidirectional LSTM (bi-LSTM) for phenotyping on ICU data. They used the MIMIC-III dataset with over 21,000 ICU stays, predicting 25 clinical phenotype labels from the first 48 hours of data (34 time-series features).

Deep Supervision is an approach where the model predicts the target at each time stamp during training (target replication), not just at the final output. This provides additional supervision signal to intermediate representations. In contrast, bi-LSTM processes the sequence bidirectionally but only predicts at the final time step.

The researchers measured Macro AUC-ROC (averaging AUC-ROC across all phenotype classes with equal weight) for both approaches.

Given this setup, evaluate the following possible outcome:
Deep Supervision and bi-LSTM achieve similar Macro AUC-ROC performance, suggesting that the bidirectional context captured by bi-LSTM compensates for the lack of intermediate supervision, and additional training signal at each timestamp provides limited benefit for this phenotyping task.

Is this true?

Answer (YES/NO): NO